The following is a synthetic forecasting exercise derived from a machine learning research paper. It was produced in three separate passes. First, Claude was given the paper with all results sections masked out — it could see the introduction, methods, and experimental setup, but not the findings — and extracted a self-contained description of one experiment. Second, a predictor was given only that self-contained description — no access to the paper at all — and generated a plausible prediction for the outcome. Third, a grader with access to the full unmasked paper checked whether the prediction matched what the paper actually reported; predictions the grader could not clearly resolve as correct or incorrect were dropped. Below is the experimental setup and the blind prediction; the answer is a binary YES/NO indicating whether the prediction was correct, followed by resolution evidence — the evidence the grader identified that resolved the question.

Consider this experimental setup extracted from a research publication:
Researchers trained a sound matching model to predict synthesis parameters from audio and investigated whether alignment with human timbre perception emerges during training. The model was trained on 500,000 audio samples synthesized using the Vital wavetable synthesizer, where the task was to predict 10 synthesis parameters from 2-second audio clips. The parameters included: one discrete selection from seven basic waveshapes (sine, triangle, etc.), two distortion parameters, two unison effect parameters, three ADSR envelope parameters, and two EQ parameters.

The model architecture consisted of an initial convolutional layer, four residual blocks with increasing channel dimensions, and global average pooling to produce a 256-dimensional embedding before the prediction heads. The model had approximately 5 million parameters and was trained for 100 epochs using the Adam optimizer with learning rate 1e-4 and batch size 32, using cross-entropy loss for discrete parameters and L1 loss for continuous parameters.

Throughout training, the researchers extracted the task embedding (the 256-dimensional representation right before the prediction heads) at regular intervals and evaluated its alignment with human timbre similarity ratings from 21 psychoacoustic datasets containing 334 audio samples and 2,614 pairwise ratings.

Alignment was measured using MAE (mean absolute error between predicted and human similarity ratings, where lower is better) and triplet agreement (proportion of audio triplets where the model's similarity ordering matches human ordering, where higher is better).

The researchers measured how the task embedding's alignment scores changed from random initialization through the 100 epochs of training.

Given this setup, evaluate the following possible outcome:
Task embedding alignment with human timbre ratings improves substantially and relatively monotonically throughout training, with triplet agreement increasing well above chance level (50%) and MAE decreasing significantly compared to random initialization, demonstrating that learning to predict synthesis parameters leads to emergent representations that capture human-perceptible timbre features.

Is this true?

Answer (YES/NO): NO